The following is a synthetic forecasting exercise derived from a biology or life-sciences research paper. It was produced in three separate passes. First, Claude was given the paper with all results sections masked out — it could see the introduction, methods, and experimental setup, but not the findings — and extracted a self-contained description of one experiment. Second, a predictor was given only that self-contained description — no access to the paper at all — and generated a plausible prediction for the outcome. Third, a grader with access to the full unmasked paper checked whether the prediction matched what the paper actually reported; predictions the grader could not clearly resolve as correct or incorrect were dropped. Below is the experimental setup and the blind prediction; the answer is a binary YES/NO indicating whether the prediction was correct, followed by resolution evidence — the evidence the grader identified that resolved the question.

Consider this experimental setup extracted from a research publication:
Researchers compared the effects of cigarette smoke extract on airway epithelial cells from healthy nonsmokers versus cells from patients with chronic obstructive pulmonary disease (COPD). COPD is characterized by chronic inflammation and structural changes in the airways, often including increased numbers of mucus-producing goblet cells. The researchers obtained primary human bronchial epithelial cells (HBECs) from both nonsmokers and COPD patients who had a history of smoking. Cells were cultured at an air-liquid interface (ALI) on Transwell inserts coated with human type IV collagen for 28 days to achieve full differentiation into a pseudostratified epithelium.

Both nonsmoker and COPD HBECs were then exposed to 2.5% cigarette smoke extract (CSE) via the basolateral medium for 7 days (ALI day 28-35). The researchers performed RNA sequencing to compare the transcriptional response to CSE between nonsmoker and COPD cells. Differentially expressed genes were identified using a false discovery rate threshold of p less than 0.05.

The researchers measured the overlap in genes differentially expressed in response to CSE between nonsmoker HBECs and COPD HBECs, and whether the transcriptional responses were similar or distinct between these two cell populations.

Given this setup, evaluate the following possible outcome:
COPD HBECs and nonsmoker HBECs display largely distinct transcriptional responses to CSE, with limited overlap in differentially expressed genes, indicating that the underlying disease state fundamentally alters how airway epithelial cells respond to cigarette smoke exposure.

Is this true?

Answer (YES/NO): NO